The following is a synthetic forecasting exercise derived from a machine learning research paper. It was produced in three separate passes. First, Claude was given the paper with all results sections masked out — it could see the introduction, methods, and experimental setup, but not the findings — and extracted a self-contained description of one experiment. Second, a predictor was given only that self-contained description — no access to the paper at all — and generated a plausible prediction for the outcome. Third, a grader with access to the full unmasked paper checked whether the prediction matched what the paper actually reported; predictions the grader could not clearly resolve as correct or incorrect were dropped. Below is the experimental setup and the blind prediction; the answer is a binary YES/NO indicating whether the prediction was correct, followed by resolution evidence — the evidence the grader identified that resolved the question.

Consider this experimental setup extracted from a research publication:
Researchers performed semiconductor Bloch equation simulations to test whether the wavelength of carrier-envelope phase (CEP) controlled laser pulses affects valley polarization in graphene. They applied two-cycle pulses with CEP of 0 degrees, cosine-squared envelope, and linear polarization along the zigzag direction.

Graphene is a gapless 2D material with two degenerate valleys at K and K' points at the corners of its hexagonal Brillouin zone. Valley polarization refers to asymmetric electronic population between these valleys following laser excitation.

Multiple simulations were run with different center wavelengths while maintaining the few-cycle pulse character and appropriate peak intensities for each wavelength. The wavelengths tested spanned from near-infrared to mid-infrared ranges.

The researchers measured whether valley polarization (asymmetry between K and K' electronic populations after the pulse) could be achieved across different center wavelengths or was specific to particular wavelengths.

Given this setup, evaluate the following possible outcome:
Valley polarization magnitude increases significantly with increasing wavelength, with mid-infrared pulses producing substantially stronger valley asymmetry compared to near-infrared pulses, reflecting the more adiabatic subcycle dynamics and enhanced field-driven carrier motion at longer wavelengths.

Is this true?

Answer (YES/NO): NO